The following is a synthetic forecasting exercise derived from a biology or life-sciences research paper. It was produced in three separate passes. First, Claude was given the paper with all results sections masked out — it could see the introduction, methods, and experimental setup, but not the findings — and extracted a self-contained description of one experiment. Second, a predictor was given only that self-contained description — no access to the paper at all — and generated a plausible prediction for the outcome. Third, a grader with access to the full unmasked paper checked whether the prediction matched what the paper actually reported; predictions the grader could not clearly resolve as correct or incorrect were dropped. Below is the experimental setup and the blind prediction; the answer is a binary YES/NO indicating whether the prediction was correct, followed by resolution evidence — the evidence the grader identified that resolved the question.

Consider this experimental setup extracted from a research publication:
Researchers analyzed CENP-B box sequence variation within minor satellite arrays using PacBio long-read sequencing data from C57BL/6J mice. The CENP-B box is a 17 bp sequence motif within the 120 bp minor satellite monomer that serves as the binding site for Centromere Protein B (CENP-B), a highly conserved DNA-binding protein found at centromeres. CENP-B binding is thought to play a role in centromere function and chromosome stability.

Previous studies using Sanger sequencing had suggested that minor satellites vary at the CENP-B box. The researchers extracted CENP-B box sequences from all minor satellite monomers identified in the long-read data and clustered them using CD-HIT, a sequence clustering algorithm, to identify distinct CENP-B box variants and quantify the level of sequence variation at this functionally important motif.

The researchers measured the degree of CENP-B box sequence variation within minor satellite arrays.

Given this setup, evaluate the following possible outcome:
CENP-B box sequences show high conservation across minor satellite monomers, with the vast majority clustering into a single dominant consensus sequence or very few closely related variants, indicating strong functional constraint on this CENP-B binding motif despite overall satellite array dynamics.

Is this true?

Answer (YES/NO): NO